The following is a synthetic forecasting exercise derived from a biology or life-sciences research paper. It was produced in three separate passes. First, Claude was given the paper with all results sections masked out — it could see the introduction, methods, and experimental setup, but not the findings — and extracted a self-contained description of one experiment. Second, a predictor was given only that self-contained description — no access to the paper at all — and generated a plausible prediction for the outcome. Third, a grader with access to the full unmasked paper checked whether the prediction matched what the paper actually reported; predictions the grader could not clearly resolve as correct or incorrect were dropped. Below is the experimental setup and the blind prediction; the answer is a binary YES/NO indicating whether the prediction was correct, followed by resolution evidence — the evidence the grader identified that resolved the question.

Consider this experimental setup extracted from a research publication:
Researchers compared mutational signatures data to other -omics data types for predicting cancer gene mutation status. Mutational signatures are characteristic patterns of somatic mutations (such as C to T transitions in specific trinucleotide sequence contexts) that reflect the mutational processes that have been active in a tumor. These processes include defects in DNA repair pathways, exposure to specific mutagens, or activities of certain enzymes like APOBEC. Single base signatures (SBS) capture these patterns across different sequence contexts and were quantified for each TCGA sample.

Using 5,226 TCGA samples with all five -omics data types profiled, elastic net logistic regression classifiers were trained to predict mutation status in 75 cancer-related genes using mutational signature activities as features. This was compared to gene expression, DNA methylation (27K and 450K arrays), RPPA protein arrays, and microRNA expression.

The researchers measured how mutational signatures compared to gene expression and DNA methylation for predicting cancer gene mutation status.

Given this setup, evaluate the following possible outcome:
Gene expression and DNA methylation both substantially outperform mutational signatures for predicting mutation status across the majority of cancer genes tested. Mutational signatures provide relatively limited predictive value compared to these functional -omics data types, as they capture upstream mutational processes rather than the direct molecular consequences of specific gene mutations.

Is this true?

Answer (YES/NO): YES